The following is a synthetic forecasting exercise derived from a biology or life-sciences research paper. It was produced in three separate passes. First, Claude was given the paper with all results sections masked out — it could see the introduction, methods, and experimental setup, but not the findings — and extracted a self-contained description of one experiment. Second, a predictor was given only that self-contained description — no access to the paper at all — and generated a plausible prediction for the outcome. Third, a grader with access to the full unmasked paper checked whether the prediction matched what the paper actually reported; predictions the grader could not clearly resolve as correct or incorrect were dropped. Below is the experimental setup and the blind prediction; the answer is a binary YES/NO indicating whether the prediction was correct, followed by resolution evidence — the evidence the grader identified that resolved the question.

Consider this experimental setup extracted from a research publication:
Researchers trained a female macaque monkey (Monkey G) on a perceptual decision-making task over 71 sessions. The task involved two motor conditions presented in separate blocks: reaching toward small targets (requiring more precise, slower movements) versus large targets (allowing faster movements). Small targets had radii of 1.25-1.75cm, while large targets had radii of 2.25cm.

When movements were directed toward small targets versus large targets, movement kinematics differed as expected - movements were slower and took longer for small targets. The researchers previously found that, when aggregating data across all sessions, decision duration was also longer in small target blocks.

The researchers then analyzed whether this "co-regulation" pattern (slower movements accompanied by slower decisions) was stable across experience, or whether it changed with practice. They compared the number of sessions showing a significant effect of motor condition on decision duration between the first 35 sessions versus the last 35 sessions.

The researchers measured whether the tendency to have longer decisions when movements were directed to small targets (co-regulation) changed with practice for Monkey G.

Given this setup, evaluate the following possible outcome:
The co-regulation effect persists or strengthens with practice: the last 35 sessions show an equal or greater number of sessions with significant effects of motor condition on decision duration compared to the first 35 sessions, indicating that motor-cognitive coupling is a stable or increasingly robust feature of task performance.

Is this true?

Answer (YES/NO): NO